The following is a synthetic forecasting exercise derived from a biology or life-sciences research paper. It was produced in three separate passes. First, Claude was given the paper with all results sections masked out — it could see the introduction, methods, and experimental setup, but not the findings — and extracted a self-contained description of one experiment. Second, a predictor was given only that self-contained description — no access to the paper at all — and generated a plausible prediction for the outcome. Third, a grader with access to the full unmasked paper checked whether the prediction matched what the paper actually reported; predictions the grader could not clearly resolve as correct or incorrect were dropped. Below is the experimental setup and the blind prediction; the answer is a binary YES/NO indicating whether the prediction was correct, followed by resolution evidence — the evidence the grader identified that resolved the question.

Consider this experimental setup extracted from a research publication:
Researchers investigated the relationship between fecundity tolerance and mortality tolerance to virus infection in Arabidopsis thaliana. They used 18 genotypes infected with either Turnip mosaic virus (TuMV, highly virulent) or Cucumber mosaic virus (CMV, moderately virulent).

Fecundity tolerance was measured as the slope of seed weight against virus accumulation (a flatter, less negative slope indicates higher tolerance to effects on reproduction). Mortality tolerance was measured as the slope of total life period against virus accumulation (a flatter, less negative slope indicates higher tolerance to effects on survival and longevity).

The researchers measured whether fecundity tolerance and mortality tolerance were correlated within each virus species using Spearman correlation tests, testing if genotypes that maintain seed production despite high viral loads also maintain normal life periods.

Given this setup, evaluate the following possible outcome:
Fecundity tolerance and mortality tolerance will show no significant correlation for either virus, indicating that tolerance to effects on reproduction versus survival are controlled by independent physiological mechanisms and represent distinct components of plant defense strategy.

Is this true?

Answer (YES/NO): NO